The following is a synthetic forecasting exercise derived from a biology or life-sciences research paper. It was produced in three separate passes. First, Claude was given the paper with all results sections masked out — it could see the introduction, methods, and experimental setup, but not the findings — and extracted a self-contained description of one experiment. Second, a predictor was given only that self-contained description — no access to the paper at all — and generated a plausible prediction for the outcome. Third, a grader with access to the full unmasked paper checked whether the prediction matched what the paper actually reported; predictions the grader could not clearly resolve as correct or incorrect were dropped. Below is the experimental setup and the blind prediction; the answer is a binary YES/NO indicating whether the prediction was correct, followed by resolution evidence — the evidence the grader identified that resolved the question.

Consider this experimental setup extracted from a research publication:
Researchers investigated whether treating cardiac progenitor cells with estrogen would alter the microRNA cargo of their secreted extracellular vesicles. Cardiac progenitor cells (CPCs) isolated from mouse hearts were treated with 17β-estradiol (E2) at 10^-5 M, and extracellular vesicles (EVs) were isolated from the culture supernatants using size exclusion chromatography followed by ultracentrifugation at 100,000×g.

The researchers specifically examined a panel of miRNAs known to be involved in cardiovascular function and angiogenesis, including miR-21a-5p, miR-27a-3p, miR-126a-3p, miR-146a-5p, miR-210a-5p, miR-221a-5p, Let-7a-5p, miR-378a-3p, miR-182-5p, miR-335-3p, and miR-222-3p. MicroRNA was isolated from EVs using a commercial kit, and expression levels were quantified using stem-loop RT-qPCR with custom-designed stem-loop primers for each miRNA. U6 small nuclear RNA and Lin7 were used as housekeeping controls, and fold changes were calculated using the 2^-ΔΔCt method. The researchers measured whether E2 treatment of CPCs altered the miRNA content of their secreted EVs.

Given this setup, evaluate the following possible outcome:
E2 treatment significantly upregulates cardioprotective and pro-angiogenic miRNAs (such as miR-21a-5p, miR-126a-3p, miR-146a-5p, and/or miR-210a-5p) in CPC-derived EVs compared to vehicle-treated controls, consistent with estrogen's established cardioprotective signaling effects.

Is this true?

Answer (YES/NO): YES